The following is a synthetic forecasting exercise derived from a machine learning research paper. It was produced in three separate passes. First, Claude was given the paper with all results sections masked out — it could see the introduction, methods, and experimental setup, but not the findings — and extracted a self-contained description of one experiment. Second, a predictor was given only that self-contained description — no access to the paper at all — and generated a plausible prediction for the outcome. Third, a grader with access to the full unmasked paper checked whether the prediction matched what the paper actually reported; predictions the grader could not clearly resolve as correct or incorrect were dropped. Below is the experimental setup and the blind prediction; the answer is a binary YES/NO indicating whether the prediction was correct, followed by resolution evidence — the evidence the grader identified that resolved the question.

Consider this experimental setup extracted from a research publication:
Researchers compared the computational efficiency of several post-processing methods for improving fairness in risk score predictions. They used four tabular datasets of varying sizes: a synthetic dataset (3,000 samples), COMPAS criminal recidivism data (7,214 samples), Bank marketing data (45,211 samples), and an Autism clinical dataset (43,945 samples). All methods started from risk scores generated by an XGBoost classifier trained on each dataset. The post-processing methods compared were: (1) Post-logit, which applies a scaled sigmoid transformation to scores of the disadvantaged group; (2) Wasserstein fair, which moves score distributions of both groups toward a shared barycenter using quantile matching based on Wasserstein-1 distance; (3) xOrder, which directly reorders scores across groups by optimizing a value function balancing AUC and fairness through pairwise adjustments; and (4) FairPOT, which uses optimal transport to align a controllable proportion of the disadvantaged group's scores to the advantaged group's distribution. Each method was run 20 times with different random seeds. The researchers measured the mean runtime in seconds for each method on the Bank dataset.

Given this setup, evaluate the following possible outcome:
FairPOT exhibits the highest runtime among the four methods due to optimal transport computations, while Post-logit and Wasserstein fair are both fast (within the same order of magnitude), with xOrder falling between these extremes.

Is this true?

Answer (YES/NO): NO